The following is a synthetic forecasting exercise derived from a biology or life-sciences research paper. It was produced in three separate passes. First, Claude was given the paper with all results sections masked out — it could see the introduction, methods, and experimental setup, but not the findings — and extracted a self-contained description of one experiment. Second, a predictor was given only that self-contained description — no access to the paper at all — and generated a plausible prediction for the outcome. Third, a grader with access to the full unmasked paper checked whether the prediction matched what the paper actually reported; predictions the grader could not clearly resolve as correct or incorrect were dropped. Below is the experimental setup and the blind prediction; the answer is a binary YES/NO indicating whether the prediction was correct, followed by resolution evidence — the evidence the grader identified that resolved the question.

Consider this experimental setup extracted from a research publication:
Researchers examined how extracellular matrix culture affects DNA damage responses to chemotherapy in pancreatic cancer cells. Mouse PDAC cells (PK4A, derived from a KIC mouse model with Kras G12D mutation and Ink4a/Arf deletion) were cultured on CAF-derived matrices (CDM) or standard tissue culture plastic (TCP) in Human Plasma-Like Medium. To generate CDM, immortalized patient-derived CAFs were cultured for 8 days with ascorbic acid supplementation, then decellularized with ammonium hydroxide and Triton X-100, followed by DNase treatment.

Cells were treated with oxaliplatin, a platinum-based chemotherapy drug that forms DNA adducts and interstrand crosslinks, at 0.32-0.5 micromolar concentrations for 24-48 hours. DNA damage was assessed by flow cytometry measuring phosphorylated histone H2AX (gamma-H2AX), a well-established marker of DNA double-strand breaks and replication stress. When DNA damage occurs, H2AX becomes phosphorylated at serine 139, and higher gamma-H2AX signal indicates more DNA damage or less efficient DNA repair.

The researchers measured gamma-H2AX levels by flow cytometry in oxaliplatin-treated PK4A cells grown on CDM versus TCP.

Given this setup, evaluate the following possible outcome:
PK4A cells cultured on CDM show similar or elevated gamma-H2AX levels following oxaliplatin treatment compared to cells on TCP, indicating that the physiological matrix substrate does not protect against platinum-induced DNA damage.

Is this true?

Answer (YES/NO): NO